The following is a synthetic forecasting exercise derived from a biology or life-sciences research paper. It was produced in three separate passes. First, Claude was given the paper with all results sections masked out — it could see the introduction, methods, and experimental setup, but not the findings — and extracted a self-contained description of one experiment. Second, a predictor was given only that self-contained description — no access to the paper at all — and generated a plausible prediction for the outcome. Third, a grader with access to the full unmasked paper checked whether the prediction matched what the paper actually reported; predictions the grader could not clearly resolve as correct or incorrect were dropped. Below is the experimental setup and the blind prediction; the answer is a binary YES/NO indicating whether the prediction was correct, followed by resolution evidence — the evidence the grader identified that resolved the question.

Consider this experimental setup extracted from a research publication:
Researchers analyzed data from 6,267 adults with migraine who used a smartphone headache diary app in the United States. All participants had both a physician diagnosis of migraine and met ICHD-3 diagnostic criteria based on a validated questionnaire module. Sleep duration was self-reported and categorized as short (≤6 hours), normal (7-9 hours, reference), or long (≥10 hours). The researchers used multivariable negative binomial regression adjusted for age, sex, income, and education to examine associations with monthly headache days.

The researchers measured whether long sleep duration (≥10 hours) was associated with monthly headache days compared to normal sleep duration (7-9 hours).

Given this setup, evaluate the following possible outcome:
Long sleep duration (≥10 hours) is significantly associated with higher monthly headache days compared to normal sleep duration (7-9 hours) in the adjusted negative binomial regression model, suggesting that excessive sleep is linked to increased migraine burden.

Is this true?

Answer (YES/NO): YES